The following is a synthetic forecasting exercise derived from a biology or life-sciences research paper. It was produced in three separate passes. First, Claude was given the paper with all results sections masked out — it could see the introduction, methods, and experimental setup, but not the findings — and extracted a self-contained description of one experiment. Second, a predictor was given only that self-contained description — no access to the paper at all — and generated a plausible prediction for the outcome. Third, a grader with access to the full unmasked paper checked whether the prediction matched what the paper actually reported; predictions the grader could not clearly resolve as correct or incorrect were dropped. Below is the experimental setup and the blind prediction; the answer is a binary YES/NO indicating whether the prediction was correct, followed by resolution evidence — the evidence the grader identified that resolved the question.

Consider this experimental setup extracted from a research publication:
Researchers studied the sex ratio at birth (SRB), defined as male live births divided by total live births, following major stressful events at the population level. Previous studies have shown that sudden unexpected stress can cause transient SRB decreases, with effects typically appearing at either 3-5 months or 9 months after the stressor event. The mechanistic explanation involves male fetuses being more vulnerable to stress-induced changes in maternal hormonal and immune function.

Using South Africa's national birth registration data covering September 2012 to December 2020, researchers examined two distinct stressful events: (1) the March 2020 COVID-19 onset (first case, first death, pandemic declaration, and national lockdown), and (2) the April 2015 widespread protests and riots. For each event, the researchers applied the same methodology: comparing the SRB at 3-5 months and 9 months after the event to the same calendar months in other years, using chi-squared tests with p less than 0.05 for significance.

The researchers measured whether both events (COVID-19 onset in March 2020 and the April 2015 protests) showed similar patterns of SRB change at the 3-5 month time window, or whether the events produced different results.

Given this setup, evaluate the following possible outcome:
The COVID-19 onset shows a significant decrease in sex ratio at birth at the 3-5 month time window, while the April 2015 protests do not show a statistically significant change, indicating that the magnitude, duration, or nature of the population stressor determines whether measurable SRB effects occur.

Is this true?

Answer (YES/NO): YES